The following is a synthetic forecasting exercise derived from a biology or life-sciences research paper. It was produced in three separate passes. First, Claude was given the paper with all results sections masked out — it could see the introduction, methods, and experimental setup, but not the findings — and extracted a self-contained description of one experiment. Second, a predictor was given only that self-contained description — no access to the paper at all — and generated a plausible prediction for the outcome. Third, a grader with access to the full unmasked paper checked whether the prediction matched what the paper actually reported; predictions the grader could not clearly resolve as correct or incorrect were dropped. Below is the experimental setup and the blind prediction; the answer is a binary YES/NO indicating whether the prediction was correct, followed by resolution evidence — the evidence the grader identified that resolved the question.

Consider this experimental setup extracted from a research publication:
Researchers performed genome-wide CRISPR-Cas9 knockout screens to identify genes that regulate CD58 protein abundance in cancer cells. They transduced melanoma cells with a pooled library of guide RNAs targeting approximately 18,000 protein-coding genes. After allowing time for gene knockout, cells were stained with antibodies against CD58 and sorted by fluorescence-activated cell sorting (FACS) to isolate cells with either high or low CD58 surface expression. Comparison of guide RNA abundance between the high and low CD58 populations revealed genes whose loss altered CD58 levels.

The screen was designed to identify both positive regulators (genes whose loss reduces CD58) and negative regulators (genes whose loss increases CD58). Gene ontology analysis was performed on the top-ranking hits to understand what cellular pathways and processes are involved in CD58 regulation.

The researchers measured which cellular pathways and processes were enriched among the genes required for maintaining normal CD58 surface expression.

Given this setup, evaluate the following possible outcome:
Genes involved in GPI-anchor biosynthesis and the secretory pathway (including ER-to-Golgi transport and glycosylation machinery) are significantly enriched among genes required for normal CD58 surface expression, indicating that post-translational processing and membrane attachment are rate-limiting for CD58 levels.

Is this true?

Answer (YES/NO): NO